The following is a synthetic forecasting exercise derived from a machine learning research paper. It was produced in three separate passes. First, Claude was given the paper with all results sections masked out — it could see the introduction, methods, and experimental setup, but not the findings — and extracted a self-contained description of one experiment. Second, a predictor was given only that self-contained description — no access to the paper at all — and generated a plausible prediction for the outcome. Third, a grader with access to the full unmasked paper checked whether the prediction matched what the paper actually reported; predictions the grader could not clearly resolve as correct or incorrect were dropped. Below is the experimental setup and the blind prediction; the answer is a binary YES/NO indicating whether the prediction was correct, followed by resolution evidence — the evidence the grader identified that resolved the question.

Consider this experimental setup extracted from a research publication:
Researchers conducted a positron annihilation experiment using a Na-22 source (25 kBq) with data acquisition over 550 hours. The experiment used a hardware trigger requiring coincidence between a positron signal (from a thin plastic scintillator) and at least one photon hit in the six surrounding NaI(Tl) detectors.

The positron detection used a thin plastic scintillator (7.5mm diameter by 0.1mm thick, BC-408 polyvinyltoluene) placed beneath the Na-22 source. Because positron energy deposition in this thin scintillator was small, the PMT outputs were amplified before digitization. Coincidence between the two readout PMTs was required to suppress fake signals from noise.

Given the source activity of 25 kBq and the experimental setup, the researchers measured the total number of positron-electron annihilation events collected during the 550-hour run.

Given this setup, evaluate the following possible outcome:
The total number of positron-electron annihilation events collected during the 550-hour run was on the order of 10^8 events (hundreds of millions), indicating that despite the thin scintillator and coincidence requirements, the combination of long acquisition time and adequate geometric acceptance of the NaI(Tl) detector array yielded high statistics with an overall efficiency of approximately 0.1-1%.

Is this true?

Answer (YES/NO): NO